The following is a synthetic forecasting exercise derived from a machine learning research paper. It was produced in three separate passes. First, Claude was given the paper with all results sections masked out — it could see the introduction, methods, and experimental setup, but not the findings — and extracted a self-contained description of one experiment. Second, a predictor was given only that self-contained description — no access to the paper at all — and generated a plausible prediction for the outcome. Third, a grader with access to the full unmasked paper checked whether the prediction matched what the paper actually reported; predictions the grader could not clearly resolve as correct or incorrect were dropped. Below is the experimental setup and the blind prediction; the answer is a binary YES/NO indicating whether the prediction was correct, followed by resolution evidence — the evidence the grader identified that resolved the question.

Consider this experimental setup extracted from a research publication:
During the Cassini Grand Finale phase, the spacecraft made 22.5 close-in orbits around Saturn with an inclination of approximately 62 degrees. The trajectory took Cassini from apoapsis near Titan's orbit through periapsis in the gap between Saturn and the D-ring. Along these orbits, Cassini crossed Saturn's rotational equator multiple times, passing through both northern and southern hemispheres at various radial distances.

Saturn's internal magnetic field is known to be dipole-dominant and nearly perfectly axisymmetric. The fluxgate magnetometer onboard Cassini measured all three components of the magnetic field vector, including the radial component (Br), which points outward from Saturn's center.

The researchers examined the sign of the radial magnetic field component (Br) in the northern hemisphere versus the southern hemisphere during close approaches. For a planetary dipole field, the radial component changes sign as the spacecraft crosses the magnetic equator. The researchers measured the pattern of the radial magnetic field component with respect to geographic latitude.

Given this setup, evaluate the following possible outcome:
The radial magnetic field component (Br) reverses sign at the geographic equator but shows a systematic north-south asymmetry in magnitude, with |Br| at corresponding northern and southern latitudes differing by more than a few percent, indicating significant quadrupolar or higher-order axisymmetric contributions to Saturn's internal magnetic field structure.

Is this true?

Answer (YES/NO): NO